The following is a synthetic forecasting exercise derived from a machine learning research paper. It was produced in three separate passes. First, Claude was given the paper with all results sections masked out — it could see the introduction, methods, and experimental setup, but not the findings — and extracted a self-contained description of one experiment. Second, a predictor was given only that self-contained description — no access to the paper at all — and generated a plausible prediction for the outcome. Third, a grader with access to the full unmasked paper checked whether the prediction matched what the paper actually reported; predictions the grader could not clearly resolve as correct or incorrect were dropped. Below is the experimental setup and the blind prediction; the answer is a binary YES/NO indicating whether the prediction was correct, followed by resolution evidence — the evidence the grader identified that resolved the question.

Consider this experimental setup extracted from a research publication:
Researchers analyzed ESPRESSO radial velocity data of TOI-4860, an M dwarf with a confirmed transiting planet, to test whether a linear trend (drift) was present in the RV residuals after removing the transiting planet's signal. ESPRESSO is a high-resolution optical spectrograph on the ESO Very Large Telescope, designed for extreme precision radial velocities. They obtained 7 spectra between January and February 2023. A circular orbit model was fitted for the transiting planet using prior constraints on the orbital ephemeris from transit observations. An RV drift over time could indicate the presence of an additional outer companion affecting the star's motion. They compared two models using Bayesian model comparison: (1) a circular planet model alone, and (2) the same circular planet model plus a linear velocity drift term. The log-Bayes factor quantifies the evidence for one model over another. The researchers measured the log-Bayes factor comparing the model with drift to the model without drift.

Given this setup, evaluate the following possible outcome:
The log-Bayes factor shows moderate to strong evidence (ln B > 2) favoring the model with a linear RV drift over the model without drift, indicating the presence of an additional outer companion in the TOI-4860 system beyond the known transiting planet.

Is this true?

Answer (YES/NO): YES